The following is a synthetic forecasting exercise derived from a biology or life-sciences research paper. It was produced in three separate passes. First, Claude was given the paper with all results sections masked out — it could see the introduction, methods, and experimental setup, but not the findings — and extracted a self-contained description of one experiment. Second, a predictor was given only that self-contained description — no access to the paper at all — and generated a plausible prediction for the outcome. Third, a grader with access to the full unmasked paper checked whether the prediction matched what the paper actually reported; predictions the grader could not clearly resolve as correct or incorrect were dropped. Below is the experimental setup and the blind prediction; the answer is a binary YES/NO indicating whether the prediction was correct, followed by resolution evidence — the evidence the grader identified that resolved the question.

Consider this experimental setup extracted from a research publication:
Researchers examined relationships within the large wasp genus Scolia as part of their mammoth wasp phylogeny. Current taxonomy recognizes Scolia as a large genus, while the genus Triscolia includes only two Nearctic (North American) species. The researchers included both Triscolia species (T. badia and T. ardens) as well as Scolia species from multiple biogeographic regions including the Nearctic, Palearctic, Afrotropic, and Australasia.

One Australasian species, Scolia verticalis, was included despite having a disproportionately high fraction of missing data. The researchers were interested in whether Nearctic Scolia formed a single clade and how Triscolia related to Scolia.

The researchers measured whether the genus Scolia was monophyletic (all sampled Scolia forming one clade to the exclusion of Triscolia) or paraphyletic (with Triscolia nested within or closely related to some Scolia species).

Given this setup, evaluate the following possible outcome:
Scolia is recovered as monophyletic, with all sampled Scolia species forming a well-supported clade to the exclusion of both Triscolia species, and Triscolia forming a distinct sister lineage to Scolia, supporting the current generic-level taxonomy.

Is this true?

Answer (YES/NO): NO